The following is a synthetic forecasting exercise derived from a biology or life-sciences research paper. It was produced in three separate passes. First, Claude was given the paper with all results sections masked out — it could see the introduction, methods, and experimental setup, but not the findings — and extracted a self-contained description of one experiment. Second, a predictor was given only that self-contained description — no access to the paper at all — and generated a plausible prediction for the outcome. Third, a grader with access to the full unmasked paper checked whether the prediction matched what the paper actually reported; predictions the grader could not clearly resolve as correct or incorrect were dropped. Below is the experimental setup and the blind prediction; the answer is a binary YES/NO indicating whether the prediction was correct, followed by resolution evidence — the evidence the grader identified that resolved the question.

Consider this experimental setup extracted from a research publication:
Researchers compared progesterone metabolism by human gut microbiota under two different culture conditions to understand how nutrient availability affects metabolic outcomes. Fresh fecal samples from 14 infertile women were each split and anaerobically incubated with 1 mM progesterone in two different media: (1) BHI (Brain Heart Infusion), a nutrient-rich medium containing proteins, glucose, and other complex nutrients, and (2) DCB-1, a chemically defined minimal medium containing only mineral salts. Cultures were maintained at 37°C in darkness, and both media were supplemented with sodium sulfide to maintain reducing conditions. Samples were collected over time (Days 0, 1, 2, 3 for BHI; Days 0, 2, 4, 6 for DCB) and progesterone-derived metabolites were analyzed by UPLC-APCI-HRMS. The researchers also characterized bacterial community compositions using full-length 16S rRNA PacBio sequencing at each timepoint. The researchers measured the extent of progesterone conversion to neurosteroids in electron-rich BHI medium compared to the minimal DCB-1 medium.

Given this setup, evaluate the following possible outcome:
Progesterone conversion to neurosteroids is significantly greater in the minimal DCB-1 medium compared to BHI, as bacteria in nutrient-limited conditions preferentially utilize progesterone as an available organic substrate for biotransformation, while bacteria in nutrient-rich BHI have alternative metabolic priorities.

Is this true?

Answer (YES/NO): NO